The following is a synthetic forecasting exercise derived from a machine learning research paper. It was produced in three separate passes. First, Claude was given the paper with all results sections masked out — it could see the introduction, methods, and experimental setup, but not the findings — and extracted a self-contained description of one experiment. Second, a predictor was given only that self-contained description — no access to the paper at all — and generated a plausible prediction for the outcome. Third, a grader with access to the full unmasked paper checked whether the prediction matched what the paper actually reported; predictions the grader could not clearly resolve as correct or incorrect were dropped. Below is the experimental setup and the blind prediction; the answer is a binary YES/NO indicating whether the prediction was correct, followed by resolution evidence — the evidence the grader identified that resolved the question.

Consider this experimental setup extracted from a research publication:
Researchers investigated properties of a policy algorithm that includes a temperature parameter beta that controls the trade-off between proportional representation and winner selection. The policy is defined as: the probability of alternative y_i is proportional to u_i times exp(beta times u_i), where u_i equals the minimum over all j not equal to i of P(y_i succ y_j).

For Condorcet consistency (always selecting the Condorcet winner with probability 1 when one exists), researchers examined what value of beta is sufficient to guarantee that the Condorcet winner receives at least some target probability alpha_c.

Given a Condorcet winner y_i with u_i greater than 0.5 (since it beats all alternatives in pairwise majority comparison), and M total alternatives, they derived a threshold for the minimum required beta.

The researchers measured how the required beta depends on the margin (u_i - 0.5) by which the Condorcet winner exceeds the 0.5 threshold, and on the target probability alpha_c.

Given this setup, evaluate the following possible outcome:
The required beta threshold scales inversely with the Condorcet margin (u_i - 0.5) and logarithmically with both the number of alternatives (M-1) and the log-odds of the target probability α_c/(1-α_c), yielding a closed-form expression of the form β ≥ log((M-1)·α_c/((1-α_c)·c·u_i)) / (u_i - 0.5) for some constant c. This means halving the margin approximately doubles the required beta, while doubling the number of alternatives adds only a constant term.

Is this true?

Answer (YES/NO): NO